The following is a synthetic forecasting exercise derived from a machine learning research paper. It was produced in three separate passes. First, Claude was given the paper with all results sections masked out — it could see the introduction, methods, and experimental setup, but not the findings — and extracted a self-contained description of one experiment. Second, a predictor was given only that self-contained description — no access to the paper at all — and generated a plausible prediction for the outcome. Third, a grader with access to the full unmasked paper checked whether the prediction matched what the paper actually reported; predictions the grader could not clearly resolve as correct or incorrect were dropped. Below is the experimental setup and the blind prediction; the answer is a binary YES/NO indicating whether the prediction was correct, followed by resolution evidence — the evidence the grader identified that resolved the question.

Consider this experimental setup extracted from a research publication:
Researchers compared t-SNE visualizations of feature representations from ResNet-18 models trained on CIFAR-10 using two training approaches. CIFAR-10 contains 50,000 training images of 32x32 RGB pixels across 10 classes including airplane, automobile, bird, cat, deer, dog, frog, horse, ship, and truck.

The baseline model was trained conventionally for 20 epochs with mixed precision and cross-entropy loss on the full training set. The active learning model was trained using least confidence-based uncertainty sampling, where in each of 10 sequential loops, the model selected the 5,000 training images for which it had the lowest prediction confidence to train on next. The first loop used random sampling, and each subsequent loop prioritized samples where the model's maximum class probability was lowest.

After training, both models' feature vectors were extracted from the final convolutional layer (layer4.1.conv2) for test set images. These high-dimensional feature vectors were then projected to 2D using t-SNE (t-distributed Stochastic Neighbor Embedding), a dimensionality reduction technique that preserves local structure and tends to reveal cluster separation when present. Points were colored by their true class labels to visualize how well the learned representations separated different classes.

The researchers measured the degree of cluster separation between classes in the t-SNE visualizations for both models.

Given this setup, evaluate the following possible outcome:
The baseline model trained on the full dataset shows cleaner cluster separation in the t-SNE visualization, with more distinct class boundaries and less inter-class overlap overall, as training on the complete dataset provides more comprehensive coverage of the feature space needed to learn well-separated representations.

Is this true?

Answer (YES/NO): YES